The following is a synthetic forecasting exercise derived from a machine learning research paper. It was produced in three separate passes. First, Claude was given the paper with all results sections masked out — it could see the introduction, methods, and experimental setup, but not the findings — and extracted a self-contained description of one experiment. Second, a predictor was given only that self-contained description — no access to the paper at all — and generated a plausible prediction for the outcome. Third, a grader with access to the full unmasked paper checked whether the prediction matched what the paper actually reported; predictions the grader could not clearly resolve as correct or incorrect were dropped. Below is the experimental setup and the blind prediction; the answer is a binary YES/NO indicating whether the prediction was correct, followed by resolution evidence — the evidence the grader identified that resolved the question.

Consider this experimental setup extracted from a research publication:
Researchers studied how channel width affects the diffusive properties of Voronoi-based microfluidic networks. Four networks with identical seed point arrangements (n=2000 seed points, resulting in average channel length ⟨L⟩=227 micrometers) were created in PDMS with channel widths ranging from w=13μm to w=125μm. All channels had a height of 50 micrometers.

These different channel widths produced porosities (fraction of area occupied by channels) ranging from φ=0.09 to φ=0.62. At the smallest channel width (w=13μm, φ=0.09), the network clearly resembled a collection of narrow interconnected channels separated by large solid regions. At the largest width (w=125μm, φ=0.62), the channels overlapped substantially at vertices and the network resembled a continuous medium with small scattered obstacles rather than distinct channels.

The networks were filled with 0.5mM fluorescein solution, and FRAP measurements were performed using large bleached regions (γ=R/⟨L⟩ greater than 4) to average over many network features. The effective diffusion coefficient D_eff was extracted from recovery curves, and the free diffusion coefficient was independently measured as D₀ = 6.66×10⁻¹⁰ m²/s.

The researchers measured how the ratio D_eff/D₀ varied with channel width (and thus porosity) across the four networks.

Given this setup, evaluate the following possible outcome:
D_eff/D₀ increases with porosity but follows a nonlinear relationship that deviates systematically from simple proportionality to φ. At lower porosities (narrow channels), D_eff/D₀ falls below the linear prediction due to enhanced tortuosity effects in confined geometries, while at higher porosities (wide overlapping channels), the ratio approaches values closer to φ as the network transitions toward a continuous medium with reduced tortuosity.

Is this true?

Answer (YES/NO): NO